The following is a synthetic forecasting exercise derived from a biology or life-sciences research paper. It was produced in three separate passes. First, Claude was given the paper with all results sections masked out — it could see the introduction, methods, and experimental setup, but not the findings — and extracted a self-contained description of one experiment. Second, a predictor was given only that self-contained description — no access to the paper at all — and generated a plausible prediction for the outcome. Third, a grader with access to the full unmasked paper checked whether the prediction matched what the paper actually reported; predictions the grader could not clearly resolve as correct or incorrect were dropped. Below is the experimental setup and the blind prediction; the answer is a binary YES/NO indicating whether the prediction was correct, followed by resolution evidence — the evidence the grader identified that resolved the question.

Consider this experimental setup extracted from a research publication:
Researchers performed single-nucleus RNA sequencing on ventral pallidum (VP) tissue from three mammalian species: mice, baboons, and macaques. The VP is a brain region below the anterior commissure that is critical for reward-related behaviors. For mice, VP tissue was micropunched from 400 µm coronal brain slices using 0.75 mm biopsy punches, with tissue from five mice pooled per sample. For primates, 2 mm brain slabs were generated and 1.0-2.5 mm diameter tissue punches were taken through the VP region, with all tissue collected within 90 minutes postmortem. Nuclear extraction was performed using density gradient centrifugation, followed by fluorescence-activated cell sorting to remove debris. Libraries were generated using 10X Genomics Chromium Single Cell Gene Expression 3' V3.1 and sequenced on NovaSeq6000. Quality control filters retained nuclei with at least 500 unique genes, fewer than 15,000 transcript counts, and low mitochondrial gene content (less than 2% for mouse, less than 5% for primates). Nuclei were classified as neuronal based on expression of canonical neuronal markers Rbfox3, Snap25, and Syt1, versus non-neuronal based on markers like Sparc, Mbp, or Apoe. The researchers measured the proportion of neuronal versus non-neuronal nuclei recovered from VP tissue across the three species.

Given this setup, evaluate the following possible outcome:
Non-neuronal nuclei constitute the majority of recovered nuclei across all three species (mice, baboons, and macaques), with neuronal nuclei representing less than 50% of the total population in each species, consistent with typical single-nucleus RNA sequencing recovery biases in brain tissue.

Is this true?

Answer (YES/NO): NO